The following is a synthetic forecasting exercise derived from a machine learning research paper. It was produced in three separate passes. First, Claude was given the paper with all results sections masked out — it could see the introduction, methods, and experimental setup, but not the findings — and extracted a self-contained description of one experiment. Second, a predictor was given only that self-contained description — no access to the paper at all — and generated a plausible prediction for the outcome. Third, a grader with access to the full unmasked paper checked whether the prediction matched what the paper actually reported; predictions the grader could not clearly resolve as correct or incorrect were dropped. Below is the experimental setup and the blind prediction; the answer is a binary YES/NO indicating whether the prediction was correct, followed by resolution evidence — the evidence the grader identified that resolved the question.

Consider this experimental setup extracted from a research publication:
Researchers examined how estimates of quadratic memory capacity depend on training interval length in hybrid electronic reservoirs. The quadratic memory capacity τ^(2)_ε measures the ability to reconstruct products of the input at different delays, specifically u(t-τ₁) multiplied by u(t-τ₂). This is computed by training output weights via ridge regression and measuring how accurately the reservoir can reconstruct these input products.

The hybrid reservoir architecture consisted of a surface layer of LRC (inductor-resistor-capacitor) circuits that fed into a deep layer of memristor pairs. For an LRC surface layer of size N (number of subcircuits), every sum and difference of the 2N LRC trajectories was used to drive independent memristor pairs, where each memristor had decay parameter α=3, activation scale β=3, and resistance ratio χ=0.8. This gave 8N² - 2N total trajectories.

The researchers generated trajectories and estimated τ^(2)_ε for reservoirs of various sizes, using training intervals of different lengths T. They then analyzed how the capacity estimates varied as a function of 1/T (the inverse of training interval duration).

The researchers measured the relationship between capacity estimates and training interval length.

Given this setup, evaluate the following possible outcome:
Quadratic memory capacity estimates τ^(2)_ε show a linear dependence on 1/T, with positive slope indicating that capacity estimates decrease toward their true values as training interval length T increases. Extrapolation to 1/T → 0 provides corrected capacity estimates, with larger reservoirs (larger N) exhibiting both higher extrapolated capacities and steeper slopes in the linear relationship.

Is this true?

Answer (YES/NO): NO